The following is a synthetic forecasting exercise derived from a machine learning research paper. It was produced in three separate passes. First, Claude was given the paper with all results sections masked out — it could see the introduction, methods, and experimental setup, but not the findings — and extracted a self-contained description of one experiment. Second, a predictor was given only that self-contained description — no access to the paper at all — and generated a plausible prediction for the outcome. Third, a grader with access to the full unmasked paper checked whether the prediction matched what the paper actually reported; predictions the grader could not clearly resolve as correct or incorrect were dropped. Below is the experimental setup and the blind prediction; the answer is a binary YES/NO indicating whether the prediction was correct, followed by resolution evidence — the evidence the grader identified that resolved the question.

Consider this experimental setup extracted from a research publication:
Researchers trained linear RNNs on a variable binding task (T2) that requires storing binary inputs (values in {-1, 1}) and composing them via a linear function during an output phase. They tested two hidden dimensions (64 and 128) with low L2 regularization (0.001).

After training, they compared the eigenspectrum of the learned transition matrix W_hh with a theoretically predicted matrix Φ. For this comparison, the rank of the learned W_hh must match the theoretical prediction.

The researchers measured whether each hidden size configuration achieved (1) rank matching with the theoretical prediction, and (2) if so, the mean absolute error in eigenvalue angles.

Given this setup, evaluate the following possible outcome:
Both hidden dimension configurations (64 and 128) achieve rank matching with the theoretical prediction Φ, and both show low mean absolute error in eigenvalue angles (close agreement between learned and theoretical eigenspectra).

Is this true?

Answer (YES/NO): NO